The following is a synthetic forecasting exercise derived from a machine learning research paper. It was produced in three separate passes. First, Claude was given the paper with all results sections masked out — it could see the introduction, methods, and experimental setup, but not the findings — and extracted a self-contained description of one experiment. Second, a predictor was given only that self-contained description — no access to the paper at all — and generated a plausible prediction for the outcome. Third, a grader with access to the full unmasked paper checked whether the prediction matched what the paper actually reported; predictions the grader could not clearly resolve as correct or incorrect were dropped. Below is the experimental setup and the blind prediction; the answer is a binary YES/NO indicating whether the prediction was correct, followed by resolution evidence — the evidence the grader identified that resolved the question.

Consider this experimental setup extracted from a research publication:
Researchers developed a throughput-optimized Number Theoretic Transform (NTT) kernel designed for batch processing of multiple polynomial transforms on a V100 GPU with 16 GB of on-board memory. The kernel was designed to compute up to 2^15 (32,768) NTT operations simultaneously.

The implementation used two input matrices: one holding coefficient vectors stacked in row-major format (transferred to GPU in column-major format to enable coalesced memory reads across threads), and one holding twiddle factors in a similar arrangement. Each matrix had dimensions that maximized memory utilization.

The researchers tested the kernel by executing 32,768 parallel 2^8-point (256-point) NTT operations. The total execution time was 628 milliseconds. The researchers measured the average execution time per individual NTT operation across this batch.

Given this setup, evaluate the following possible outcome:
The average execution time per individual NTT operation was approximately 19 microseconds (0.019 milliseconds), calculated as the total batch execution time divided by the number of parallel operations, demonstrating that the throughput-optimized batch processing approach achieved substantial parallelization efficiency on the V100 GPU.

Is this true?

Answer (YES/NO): YES